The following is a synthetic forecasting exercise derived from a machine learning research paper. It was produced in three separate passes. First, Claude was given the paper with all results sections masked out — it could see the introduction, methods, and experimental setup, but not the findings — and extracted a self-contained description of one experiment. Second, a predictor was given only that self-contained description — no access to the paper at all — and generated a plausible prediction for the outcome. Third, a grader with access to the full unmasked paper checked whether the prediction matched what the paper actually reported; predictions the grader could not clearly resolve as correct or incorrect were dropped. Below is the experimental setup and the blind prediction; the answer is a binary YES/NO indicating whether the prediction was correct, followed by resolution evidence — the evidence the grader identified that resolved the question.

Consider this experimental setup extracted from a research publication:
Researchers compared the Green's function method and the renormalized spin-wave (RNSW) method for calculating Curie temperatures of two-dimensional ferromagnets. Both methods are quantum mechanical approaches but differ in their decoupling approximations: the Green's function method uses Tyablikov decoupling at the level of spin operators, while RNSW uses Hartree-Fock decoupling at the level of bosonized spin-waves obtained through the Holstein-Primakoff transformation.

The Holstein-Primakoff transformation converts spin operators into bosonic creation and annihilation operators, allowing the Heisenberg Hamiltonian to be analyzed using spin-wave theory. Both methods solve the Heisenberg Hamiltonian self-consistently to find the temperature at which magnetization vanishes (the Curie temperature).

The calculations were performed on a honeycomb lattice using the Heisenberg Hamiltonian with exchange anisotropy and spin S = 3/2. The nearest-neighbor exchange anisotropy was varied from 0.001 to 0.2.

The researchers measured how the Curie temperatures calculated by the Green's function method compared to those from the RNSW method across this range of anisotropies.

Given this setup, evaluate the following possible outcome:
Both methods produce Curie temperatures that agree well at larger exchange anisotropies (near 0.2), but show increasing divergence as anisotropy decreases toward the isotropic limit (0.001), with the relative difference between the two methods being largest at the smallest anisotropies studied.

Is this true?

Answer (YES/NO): NO